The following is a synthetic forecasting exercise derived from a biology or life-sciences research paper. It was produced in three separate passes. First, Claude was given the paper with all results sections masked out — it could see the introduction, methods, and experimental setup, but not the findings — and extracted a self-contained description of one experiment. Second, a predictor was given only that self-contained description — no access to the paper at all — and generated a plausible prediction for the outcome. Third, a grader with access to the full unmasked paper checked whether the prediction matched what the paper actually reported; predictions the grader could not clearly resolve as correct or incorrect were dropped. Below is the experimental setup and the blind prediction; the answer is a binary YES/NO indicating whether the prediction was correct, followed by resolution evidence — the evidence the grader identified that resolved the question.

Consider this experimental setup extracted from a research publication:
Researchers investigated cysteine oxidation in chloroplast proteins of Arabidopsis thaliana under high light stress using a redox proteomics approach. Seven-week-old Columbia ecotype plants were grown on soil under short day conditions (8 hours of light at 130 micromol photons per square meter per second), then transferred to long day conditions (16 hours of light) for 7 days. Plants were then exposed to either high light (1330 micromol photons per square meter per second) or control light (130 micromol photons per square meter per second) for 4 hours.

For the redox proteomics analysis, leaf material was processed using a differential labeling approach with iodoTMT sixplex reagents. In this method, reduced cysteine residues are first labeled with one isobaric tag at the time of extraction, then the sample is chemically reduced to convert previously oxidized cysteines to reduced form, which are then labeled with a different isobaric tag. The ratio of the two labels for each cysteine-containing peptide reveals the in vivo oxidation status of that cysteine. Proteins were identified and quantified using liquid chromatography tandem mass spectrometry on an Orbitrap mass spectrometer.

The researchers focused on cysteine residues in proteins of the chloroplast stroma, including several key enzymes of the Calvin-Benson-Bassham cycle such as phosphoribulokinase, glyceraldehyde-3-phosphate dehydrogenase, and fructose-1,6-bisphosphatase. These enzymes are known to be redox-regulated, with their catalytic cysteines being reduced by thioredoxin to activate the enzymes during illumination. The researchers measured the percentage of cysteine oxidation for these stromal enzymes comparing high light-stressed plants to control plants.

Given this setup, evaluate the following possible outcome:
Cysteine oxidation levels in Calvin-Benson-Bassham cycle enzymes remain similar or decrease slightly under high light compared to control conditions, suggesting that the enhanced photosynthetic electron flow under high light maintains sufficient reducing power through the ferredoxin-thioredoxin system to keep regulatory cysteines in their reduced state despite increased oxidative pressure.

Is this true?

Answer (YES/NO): YES